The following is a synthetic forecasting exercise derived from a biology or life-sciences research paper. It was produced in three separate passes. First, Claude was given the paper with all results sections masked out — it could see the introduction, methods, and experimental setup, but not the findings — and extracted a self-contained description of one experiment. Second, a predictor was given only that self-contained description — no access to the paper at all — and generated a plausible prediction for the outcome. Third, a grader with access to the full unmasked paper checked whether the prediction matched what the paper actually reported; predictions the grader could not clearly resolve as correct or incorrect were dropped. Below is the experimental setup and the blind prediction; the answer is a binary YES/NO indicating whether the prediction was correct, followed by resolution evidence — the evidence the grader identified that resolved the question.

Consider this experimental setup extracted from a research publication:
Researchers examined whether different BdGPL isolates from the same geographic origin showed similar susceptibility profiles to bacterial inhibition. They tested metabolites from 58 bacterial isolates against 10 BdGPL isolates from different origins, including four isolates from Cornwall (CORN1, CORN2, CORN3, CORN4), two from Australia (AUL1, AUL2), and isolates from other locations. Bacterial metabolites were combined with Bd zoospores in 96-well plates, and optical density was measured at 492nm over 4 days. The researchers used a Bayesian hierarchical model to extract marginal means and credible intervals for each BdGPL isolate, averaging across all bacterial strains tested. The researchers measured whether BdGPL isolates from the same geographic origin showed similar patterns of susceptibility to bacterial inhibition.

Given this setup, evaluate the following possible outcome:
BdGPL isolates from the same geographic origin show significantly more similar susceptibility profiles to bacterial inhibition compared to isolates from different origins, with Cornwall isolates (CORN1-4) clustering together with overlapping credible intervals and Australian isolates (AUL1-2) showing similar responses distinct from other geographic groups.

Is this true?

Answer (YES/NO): NO